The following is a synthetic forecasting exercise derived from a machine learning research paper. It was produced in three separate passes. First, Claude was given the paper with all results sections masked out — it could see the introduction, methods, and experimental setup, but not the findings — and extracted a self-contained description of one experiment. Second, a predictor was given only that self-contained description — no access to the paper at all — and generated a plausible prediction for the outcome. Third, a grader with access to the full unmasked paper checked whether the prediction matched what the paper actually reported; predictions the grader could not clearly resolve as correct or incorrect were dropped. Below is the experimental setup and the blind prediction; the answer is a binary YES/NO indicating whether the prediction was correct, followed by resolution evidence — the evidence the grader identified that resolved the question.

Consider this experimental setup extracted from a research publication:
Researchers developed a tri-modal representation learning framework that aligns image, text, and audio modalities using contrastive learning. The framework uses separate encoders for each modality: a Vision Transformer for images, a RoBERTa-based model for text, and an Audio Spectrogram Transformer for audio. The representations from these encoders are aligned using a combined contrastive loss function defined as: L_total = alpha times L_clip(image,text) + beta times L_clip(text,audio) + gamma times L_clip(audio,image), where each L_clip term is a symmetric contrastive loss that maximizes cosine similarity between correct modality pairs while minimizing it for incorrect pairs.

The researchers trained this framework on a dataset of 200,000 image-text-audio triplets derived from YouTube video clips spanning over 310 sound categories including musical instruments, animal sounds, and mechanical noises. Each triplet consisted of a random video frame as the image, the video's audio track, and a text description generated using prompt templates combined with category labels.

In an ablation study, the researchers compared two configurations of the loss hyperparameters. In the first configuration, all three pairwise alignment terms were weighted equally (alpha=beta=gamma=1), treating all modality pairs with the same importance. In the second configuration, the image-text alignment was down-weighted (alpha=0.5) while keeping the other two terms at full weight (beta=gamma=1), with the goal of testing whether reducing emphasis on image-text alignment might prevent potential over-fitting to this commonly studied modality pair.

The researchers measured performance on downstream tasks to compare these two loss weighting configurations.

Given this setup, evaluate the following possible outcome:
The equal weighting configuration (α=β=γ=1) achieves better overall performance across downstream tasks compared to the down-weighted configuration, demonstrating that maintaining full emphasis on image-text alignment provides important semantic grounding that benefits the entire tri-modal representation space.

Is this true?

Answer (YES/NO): YES